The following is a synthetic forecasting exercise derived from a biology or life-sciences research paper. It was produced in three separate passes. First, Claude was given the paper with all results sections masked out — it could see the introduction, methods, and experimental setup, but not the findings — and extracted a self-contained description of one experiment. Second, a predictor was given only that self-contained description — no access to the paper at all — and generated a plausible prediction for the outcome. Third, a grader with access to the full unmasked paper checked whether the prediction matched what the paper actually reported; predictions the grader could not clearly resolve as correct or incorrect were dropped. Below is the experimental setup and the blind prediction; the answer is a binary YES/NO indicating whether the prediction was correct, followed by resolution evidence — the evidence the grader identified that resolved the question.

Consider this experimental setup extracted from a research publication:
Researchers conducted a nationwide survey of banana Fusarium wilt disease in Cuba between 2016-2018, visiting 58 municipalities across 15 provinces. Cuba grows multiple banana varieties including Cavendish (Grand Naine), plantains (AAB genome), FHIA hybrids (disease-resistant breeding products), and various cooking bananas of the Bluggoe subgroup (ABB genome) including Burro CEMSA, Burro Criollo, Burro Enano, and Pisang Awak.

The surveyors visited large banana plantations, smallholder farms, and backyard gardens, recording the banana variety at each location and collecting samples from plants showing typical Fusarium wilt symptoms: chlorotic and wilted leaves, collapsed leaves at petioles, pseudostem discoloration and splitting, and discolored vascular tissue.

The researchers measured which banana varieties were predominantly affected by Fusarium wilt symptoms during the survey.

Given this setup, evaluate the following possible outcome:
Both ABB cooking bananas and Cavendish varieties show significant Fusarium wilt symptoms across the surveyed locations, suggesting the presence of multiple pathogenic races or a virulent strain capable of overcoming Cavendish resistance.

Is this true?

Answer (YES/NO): NO